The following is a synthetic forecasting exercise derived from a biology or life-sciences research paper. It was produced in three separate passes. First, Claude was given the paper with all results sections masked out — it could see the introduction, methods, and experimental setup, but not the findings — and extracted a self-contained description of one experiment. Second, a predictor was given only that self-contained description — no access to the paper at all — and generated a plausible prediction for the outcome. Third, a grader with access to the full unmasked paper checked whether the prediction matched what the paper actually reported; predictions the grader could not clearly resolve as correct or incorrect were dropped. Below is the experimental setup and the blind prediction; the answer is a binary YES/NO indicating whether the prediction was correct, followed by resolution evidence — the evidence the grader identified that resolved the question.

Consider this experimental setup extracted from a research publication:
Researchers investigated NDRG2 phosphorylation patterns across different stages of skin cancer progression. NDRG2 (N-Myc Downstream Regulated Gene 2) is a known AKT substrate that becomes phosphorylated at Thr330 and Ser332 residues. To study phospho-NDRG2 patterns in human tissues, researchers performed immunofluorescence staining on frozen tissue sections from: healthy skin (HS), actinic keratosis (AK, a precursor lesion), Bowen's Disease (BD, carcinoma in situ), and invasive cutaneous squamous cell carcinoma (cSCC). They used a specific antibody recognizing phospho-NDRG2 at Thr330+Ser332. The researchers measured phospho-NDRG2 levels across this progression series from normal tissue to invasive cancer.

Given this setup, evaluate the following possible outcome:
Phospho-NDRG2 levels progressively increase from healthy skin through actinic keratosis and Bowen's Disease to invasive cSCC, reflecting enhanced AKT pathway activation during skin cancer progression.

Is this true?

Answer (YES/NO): NO